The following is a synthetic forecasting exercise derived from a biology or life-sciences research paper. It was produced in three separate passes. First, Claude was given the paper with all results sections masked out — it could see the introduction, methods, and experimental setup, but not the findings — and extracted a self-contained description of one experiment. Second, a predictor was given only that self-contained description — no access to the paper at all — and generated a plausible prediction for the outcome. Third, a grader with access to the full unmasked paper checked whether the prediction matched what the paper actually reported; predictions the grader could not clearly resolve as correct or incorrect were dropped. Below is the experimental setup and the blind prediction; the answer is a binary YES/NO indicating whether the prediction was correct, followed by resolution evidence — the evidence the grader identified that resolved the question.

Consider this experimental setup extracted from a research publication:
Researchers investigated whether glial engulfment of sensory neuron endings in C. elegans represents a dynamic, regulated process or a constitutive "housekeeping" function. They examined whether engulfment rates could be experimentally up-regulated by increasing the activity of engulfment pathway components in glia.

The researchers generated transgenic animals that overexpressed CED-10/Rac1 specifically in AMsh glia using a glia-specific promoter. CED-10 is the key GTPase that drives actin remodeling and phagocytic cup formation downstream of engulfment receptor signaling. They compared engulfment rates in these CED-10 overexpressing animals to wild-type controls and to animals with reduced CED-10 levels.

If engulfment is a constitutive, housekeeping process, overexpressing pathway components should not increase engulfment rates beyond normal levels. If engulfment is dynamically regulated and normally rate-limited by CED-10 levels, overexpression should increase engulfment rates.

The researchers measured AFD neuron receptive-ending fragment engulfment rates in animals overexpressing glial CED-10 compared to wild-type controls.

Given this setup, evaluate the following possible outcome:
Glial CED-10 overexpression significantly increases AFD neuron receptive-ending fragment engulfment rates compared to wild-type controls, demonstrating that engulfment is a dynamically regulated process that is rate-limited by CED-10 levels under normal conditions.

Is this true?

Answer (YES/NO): YES